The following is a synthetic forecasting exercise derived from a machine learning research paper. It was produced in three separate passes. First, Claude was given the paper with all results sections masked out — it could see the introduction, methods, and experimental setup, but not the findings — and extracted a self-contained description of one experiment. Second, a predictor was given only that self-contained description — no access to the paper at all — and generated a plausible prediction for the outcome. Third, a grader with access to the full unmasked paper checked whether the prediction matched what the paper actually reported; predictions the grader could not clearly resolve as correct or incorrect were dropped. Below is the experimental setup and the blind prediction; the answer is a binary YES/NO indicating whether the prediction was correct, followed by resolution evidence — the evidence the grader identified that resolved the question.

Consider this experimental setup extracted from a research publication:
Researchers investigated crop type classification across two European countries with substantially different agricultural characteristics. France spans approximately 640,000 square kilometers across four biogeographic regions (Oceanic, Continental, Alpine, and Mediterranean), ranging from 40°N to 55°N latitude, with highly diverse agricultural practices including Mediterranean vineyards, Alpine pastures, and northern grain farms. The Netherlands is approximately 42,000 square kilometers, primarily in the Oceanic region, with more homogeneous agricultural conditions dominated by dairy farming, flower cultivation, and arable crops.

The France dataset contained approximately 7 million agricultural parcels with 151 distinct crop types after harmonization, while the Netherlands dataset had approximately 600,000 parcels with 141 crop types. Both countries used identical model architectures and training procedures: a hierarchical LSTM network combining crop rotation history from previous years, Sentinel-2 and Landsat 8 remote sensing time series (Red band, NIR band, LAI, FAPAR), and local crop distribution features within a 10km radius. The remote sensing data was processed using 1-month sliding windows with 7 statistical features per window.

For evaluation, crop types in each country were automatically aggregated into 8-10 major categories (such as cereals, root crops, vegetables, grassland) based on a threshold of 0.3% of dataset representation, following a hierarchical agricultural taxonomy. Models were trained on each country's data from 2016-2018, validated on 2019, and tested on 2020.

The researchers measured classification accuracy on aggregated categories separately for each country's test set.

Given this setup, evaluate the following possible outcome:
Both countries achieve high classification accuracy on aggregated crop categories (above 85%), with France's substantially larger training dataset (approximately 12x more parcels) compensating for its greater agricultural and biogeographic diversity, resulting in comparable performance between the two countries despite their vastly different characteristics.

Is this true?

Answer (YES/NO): NO